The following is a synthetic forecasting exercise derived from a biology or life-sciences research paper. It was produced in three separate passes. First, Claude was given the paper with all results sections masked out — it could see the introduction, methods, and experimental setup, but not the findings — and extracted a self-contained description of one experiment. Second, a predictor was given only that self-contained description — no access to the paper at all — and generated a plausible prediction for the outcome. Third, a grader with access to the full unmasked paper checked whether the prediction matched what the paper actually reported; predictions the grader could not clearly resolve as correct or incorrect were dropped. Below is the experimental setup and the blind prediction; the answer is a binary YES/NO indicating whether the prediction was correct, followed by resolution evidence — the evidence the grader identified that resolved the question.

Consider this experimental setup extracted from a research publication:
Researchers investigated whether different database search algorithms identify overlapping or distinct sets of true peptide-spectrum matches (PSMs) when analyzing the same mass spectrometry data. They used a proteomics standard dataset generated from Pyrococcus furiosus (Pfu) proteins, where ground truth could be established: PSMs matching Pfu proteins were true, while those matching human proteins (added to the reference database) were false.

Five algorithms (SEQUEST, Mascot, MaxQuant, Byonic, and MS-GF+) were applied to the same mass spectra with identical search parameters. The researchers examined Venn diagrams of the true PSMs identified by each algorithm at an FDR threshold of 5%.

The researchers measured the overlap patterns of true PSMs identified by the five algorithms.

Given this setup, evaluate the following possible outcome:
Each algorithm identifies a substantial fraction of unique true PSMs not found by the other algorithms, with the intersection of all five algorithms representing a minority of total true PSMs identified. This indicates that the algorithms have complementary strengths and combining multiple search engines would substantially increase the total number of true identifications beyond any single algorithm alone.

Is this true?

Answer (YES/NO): NO